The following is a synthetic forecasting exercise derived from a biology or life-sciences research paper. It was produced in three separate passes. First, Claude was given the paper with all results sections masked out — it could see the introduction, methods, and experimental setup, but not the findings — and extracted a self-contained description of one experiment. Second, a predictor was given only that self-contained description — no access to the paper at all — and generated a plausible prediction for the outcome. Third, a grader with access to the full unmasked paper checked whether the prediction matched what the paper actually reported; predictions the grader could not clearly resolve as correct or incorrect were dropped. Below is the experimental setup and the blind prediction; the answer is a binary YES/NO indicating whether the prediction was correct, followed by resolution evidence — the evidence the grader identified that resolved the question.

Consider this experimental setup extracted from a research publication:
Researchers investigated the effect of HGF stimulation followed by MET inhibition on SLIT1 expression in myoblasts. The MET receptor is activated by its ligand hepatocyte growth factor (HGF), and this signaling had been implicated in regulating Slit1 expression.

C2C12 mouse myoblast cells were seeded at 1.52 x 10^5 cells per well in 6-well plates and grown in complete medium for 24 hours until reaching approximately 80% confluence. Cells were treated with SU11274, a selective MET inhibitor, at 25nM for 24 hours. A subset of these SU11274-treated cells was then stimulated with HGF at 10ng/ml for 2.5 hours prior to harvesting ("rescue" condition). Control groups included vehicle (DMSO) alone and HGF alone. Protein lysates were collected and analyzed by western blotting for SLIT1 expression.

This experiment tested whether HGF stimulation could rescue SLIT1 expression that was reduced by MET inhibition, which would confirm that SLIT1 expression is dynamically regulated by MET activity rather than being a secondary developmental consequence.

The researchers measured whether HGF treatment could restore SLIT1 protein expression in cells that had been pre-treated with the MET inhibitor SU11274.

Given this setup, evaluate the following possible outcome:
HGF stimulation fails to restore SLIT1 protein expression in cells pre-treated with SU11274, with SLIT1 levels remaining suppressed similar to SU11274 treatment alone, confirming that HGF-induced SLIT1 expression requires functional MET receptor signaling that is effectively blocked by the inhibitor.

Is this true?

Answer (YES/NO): NO